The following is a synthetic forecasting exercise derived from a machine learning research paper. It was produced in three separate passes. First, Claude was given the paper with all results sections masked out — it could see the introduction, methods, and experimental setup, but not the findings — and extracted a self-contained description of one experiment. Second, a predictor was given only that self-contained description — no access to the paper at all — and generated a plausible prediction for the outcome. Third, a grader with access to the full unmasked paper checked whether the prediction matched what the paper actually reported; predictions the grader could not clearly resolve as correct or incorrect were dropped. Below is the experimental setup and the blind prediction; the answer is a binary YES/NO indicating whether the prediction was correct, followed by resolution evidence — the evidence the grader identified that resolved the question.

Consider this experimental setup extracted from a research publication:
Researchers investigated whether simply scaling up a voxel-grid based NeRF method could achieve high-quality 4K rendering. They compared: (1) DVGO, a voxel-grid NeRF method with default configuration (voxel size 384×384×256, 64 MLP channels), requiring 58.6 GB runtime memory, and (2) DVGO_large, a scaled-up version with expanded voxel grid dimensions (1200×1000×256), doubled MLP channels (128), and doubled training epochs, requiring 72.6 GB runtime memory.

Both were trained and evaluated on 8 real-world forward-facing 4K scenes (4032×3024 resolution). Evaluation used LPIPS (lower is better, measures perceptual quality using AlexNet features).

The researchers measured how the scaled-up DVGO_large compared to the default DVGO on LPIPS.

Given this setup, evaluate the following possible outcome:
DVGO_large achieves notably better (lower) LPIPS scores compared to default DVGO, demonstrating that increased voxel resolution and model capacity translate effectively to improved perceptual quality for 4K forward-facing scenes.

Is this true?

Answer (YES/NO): NO